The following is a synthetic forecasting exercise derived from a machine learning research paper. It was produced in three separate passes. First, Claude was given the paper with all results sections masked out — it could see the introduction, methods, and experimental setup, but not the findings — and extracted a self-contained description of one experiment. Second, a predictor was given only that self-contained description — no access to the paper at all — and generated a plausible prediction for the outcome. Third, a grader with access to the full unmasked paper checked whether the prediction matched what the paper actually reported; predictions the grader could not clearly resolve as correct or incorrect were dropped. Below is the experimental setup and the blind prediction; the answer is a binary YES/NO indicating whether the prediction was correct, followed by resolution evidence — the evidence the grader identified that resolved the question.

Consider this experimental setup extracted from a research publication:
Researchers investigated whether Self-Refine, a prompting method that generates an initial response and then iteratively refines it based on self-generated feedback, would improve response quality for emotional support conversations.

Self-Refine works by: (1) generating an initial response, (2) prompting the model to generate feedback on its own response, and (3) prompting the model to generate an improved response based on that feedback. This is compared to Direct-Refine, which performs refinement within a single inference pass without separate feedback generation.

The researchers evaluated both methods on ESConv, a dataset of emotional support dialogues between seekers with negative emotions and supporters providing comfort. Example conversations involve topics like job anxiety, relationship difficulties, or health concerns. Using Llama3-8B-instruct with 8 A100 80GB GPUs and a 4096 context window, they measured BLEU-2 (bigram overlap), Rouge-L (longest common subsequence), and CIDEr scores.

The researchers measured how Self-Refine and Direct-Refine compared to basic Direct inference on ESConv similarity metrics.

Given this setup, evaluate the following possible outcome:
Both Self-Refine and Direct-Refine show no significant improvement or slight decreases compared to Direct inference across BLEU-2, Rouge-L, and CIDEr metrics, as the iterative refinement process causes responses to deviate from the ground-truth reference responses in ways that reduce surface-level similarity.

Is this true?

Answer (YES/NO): NO